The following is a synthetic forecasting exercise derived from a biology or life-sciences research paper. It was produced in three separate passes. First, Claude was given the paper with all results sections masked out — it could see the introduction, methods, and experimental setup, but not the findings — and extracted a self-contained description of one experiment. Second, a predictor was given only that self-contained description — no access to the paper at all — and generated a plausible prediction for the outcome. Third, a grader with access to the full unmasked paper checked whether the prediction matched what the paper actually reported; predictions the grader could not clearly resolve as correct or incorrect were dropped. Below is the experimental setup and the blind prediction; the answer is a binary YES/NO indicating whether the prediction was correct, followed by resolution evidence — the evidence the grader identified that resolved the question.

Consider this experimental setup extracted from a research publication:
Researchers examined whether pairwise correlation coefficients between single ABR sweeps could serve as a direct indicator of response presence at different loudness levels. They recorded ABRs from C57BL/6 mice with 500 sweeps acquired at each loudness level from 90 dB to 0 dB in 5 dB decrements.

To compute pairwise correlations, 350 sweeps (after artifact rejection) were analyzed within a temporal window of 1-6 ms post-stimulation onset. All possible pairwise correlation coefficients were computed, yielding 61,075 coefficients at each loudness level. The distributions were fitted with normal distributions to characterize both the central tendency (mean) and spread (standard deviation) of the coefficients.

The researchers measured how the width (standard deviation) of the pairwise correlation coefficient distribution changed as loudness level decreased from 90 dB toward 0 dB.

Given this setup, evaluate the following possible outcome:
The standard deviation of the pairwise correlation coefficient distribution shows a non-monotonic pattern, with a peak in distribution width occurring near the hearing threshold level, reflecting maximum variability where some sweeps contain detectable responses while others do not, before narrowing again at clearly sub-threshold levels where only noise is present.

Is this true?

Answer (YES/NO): NO